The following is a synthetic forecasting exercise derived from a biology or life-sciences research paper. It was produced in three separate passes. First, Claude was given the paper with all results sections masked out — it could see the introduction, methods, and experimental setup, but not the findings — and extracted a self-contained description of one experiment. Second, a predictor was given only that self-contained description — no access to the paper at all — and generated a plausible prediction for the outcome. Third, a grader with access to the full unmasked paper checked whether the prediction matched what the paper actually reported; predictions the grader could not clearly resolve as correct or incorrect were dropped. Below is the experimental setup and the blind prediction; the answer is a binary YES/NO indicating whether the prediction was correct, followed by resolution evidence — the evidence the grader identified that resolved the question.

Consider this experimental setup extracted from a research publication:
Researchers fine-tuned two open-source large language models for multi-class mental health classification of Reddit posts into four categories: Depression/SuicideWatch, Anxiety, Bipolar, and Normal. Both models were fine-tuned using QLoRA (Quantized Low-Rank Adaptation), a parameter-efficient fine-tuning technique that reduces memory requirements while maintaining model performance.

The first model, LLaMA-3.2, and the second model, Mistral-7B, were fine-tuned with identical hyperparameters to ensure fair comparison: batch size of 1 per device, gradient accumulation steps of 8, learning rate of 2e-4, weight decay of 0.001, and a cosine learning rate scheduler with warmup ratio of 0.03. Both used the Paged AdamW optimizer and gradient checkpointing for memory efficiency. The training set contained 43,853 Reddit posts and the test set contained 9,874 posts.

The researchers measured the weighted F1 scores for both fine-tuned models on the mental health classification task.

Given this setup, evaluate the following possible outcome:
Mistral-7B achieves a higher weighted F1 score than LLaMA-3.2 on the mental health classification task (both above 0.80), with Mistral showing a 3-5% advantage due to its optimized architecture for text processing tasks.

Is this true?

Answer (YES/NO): YES